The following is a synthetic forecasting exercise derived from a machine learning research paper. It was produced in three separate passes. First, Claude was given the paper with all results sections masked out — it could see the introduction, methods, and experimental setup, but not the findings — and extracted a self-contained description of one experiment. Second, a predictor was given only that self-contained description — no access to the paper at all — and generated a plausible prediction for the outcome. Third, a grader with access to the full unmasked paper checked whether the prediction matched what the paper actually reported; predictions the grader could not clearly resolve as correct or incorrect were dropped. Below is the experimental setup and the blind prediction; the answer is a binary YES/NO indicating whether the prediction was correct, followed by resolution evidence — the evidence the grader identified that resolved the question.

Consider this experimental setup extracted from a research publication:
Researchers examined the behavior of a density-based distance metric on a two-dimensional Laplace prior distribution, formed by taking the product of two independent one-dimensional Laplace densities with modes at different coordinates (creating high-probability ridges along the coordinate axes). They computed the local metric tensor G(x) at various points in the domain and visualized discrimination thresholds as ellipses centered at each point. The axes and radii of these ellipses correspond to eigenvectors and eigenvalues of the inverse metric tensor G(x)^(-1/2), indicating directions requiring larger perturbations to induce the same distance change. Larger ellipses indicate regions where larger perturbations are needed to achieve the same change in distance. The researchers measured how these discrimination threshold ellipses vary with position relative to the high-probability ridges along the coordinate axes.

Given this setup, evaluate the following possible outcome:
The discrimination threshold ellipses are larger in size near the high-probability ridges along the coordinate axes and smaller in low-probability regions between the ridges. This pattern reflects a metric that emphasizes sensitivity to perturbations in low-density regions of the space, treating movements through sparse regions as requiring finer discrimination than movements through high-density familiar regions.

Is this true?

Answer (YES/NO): NO